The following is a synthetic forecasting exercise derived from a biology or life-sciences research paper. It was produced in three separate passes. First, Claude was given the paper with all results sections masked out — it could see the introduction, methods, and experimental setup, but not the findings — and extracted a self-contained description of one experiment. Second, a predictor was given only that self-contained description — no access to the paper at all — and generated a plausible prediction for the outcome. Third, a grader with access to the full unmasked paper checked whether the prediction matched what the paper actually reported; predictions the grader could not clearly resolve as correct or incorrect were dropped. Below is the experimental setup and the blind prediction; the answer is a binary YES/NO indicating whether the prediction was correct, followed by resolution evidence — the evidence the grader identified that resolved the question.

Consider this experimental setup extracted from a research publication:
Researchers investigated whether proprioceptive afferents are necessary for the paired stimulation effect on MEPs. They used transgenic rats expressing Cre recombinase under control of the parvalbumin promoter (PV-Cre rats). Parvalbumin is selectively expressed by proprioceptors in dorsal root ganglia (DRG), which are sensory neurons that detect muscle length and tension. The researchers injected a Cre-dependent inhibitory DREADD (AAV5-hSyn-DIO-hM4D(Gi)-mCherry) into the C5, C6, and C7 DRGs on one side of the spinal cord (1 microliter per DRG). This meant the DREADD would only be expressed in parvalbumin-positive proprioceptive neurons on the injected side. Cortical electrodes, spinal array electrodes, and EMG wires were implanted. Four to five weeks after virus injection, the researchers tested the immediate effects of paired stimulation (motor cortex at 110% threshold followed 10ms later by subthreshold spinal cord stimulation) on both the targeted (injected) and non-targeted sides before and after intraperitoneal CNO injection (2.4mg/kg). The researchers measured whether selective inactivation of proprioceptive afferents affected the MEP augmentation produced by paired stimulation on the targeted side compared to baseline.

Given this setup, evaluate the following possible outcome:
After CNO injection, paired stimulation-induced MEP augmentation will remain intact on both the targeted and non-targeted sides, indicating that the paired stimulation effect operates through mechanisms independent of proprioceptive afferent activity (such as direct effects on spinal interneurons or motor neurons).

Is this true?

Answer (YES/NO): NO